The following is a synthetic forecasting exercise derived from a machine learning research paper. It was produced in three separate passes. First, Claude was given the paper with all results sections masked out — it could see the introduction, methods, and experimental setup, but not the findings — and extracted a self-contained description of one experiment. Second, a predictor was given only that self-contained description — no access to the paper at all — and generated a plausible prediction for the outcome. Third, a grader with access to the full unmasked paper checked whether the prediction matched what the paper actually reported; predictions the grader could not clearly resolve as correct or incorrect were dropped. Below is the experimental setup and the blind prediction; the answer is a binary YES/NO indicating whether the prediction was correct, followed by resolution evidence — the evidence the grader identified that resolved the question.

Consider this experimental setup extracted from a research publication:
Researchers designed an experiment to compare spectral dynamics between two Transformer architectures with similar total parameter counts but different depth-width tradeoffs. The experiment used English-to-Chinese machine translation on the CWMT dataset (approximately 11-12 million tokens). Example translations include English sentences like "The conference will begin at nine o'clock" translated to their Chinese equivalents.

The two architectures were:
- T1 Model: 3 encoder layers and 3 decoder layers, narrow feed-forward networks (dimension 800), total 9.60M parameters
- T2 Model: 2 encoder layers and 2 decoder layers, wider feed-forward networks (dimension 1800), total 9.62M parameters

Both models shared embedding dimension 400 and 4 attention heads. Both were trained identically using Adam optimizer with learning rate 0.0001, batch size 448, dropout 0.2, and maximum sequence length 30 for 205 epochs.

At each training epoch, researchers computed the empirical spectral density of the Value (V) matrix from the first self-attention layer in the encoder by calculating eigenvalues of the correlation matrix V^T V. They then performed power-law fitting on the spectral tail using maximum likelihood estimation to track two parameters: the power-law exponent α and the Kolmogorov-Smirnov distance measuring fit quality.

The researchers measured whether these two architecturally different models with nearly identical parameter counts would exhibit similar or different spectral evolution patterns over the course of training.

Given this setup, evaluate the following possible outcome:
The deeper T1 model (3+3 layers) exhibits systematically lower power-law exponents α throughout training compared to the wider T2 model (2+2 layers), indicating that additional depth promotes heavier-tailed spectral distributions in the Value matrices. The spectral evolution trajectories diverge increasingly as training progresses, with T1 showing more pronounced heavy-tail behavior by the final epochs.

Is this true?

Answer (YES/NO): NO